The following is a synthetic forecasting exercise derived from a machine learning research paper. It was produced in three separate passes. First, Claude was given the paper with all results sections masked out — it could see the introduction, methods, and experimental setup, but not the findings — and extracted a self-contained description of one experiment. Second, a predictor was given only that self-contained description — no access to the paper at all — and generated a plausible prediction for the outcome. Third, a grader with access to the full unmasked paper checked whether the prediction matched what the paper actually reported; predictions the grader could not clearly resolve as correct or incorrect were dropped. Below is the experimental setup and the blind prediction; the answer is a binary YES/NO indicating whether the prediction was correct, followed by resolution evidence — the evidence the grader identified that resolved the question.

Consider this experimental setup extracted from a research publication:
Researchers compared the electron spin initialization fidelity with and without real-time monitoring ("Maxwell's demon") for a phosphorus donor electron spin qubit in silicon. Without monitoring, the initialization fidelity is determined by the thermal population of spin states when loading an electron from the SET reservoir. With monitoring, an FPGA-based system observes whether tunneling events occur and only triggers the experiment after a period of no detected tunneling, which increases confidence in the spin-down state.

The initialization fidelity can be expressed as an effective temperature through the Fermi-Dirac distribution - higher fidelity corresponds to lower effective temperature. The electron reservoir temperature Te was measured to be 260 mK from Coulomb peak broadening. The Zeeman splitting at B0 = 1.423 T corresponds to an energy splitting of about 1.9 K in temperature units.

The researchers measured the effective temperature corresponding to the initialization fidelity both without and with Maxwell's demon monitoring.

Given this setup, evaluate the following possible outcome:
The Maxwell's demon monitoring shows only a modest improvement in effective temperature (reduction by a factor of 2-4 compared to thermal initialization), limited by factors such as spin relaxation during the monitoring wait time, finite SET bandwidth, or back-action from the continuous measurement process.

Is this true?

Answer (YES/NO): NO